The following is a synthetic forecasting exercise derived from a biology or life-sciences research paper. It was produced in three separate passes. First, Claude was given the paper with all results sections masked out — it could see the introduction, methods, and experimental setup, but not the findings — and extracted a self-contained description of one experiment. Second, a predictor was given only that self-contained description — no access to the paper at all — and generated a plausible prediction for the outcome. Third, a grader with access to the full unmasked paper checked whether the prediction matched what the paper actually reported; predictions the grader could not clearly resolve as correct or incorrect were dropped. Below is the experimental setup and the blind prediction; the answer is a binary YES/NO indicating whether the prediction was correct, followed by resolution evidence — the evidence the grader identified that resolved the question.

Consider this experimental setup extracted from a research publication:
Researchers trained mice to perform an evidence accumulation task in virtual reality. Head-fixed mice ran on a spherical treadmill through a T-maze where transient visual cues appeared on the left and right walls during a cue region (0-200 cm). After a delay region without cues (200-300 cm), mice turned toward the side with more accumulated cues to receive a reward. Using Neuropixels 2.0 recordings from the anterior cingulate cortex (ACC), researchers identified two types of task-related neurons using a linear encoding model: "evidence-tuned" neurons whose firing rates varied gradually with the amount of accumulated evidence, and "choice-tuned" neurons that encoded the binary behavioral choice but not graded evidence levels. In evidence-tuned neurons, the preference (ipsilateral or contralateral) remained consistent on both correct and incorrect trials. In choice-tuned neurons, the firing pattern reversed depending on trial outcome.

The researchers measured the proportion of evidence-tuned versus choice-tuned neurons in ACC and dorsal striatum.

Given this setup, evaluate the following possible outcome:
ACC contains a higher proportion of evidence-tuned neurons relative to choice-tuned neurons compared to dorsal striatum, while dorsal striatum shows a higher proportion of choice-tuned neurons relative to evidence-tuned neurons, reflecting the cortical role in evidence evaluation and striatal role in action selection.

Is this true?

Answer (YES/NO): NO